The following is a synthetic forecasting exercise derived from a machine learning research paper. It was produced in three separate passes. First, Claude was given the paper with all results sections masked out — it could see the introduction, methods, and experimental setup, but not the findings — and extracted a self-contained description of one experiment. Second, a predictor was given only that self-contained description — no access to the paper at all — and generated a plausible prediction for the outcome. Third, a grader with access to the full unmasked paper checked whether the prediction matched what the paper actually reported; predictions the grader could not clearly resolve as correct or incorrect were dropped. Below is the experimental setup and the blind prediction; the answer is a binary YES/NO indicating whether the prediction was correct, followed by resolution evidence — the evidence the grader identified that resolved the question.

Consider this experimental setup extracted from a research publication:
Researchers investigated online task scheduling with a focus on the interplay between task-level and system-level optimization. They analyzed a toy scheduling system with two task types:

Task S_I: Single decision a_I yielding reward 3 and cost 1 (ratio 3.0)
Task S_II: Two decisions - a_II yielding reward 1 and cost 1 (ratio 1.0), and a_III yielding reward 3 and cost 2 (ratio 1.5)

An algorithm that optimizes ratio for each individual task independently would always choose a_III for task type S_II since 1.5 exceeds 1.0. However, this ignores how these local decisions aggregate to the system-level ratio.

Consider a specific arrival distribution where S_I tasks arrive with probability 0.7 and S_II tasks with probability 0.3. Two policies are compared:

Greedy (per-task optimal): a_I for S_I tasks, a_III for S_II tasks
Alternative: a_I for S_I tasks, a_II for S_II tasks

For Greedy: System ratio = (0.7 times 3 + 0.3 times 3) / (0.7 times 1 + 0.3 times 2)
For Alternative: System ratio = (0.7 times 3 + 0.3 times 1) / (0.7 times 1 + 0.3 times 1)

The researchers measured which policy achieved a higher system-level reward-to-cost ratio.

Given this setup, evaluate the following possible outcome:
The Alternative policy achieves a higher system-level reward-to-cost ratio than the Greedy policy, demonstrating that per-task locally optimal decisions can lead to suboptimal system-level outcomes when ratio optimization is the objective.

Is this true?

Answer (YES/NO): YES